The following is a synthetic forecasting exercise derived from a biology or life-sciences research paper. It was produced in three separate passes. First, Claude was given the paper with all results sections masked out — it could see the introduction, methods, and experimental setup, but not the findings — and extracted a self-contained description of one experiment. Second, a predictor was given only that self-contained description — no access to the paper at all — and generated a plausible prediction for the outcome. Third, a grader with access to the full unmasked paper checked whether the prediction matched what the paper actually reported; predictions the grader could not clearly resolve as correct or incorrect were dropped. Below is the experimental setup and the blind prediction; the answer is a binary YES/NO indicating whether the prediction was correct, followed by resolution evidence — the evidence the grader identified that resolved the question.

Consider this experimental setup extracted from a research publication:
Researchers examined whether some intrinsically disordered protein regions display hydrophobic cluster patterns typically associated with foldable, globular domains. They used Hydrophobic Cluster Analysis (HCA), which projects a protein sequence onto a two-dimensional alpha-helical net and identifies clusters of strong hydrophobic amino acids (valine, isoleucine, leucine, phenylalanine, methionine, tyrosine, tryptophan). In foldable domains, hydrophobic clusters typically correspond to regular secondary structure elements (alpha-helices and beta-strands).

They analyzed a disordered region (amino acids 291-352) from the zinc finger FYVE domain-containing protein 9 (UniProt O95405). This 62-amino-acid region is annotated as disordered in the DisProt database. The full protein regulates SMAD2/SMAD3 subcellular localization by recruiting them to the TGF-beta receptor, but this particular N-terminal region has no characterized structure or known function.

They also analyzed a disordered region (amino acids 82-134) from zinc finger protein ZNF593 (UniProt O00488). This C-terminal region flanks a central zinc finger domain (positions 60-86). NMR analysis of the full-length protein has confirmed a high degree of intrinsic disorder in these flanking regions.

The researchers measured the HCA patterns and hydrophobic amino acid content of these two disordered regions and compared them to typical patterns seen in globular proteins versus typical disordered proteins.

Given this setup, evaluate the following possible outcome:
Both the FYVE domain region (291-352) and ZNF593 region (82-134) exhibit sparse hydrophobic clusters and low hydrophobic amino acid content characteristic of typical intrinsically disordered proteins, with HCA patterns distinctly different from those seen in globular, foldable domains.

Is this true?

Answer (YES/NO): NO